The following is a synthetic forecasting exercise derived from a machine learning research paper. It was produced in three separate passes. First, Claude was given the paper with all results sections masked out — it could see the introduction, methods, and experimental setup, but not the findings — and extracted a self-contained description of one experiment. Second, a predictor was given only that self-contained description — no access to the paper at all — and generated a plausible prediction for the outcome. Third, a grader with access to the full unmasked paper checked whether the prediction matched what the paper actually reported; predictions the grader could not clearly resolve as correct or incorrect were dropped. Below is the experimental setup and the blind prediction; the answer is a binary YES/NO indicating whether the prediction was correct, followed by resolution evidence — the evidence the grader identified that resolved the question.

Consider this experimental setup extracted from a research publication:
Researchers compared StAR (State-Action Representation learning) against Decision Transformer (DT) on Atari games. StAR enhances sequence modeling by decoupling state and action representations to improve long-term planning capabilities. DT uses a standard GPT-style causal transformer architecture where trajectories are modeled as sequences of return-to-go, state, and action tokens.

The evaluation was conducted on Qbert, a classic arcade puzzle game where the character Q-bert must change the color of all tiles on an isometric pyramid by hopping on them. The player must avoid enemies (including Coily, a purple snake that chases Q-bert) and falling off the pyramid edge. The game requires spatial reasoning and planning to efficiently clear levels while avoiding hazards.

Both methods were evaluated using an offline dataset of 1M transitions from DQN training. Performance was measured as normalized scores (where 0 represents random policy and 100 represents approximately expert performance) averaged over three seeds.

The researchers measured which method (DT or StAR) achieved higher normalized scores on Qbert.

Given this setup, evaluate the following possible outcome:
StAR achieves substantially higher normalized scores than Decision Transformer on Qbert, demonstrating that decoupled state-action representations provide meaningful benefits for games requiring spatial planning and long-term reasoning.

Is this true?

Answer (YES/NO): YES